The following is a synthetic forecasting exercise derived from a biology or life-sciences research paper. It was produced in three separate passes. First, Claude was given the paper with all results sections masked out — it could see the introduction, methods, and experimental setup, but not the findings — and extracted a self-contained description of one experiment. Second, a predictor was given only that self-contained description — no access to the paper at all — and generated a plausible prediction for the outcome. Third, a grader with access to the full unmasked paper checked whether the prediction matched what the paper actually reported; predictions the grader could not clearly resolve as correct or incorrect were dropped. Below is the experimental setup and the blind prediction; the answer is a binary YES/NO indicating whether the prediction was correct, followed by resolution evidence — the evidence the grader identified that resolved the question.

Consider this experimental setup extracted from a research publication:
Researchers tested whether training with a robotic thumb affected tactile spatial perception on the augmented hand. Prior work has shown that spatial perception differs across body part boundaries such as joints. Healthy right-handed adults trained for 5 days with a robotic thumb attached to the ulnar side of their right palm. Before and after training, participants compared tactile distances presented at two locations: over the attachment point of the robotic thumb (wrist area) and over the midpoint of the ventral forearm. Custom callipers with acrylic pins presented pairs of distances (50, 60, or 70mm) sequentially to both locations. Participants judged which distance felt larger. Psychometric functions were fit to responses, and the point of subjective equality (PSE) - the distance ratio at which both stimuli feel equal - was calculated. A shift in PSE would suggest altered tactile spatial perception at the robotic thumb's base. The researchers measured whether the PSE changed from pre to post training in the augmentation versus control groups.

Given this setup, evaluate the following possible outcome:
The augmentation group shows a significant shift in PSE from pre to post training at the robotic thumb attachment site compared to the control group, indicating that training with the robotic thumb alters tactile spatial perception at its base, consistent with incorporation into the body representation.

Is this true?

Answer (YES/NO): NO